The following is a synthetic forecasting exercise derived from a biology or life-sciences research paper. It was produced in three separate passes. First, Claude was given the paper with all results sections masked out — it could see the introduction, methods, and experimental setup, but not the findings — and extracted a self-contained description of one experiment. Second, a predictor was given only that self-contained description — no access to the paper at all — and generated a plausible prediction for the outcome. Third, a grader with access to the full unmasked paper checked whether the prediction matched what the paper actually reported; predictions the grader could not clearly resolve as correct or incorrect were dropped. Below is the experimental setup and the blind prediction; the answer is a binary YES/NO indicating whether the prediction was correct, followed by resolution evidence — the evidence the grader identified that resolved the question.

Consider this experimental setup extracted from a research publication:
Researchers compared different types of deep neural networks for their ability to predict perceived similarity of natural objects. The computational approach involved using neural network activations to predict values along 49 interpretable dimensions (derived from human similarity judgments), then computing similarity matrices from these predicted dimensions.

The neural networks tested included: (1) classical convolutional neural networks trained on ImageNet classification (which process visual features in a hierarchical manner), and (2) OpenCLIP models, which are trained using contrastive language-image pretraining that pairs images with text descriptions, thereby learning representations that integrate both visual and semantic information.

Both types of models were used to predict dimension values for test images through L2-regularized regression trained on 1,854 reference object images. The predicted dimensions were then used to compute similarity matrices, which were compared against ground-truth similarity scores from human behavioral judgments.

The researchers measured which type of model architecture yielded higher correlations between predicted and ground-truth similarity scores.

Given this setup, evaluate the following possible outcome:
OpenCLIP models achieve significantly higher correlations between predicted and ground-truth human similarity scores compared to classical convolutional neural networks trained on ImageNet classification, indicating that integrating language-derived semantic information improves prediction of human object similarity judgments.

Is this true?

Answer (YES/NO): YES